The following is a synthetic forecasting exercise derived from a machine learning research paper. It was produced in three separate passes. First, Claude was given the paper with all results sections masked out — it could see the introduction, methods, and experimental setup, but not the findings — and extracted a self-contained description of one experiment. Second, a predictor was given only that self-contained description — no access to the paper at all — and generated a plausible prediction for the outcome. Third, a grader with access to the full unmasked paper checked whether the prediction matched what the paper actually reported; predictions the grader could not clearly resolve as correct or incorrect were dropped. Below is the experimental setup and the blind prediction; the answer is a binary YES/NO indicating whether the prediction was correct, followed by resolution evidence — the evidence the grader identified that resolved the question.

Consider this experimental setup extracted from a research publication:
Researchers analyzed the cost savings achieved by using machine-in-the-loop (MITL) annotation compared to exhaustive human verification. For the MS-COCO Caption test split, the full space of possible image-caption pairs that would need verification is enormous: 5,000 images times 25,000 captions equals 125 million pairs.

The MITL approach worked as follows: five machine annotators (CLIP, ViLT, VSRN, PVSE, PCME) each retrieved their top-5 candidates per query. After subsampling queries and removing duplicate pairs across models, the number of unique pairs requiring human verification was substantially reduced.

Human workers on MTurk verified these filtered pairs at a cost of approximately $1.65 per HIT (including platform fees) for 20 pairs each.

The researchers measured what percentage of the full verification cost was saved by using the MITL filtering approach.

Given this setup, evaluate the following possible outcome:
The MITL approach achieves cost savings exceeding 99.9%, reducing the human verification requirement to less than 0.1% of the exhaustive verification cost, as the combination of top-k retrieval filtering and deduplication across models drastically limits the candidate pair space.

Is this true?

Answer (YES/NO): NO